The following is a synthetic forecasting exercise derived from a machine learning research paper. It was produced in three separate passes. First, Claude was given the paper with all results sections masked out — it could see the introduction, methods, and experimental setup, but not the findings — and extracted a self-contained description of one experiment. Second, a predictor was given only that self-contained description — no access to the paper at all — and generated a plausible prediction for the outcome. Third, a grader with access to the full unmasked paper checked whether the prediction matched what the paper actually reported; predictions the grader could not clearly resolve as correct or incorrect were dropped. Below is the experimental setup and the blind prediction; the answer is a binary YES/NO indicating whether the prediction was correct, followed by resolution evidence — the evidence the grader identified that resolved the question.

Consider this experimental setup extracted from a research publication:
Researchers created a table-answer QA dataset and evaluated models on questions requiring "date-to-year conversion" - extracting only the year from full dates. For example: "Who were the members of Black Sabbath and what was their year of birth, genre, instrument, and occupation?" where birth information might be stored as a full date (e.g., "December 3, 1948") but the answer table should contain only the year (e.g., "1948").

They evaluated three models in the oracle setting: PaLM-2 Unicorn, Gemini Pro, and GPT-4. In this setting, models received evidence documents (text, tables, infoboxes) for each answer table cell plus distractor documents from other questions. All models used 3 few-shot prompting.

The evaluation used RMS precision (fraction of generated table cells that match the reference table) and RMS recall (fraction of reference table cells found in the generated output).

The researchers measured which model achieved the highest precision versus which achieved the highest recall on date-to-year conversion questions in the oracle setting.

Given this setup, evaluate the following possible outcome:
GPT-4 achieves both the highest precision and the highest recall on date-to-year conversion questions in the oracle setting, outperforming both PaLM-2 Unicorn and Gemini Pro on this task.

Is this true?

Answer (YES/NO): NO